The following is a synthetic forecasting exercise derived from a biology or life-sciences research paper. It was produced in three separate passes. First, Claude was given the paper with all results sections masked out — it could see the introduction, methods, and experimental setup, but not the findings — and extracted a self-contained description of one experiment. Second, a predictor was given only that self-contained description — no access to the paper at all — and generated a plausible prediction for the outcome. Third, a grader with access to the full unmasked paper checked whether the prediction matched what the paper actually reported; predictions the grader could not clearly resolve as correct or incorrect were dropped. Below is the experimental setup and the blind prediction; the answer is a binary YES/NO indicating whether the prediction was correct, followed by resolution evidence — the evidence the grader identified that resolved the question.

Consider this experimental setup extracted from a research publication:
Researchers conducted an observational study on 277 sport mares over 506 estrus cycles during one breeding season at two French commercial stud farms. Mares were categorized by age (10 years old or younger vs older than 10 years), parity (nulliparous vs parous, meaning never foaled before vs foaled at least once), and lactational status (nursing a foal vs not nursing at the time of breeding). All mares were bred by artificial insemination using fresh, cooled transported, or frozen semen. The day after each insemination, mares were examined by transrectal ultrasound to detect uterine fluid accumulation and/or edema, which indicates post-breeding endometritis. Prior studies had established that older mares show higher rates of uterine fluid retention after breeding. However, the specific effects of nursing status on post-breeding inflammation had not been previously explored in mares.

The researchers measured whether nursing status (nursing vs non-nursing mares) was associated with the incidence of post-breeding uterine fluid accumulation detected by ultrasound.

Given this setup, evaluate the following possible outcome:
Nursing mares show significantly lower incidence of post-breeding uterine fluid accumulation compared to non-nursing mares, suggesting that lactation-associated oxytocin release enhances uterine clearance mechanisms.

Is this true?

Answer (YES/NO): YES